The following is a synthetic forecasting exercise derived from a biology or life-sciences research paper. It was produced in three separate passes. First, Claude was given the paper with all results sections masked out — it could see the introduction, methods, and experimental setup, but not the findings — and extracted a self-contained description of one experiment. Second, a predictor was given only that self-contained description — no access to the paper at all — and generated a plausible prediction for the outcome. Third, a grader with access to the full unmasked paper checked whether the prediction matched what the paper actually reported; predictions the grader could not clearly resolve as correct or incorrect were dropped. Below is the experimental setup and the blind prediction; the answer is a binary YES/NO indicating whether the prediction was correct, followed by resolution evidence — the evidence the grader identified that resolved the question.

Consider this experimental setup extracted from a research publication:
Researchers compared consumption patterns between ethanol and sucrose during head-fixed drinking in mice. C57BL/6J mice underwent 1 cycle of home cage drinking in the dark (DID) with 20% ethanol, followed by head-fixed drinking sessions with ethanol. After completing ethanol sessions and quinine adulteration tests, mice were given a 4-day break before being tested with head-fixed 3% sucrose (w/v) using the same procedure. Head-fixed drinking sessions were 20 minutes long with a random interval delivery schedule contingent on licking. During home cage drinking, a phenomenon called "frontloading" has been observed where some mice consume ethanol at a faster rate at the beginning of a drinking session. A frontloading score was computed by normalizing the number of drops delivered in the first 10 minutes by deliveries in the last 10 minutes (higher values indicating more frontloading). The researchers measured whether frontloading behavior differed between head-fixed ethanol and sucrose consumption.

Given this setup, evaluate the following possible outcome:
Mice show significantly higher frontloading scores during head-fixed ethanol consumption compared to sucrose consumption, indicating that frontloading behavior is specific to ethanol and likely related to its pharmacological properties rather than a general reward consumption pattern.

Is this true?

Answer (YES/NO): YES